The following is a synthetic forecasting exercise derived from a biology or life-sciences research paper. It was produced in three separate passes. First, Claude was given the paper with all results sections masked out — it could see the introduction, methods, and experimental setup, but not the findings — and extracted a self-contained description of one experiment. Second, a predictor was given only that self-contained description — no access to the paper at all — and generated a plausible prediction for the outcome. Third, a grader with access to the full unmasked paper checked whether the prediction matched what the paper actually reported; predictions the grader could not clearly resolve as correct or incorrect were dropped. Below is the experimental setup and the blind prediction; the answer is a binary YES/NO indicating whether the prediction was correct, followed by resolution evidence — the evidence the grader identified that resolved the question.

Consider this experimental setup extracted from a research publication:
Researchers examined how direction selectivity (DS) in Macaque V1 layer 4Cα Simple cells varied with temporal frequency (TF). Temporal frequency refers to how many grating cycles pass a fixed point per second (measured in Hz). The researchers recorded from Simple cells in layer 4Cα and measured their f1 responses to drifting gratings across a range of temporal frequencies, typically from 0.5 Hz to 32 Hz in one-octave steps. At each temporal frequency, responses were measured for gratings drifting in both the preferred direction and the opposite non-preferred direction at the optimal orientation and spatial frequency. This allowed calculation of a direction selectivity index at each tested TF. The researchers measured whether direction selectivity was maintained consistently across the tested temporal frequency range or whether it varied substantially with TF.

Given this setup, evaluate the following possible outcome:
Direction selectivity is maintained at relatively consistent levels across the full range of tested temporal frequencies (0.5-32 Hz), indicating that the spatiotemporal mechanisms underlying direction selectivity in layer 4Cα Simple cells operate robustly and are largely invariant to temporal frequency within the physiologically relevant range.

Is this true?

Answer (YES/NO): YES